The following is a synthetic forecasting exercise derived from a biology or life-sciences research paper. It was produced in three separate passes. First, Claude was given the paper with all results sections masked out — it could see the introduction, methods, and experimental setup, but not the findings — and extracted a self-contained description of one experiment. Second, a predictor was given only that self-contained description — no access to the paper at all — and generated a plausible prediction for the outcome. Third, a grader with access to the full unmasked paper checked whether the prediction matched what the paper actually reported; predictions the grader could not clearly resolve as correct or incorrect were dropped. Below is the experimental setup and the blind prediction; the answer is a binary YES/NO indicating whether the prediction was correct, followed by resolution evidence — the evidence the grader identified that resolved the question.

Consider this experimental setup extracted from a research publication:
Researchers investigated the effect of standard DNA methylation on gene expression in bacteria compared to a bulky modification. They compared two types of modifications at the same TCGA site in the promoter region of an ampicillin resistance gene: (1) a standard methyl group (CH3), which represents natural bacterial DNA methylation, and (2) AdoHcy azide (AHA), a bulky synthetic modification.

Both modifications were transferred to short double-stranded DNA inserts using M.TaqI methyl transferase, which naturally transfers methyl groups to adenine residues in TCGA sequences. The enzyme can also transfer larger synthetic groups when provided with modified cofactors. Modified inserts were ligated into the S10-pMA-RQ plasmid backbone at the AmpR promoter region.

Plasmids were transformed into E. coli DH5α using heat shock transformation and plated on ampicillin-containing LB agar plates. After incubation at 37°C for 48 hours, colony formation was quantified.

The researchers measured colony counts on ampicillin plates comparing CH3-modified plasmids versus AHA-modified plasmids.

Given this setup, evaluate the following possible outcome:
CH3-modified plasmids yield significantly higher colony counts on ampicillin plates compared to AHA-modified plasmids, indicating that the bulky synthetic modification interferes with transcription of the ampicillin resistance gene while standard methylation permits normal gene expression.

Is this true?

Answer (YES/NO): YES